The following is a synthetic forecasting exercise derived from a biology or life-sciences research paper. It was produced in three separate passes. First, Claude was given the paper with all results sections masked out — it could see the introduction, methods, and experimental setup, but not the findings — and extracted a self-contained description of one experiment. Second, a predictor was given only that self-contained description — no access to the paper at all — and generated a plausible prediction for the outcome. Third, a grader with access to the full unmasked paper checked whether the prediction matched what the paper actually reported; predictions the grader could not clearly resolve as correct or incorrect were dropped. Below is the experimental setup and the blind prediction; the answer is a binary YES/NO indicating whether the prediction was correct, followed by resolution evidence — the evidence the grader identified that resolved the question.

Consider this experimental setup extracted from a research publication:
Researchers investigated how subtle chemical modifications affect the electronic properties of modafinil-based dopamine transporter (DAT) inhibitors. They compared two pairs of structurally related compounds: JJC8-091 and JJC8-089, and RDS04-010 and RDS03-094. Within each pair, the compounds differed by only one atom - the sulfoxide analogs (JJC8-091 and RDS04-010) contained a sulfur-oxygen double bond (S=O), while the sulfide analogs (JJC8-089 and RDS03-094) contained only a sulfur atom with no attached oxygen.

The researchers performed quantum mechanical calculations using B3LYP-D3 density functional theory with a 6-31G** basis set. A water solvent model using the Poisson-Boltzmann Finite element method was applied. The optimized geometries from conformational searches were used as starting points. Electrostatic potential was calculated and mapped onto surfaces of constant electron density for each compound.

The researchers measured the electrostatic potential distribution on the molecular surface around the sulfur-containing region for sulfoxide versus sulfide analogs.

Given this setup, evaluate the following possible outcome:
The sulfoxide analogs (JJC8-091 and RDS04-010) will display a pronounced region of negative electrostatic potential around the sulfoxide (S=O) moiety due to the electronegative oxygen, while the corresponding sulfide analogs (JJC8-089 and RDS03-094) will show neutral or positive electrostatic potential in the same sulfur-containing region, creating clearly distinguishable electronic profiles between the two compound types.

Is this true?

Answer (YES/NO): YES